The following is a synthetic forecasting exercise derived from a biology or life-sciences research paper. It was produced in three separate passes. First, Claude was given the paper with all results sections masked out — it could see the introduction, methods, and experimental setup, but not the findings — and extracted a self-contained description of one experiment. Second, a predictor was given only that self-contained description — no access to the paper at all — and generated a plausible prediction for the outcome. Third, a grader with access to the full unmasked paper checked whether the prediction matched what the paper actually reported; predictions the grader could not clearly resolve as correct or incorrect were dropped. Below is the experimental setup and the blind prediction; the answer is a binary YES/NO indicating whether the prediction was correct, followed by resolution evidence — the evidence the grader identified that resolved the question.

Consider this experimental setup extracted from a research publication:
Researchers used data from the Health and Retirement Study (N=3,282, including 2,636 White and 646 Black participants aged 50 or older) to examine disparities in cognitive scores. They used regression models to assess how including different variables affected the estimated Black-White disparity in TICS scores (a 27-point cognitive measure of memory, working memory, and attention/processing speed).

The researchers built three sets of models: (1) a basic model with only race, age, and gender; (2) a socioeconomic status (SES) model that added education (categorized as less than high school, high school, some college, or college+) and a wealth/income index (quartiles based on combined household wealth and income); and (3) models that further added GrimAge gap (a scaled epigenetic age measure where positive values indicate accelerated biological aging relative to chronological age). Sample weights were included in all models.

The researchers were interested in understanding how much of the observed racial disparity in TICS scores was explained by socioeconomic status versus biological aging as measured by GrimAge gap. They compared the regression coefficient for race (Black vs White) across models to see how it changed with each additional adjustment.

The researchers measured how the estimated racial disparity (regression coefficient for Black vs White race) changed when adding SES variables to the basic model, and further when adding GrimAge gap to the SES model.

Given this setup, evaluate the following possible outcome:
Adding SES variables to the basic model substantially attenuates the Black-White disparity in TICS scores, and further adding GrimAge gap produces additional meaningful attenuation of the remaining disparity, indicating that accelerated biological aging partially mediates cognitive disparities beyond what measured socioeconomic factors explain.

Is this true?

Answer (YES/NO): NO